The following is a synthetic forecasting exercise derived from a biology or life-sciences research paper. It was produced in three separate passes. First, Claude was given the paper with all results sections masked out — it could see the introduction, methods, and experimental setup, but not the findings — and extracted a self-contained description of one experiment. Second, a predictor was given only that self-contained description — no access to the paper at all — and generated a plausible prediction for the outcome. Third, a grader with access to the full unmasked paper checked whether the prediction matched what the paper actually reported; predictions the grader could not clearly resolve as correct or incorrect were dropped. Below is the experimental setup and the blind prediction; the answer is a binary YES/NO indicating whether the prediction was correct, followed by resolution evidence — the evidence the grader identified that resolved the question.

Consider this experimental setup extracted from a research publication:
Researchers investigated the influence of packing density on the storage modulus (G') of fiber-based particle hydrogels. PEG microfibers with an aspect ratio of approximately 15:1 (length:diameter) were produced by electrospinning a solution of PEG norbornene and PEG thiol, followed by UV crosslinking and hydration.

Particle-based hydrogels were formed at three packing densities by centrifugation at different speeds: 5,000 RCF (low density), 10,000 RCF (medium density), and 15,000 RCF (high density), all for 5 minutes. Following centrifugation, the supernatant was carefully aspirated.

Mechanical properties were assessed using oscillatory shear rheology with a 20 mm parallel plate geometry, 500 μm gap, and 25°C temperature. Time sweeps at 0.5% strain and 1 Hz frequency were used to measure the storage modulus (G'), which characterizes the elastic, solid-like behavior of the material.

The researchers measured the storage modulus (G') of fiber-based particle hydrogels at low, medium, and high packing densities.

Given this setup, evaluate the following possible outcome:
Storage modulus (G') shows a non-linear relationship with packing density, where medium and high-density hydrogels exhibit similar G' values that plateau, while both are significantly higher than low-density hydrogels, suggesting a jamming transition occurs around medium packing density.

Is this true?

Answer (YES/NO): NO